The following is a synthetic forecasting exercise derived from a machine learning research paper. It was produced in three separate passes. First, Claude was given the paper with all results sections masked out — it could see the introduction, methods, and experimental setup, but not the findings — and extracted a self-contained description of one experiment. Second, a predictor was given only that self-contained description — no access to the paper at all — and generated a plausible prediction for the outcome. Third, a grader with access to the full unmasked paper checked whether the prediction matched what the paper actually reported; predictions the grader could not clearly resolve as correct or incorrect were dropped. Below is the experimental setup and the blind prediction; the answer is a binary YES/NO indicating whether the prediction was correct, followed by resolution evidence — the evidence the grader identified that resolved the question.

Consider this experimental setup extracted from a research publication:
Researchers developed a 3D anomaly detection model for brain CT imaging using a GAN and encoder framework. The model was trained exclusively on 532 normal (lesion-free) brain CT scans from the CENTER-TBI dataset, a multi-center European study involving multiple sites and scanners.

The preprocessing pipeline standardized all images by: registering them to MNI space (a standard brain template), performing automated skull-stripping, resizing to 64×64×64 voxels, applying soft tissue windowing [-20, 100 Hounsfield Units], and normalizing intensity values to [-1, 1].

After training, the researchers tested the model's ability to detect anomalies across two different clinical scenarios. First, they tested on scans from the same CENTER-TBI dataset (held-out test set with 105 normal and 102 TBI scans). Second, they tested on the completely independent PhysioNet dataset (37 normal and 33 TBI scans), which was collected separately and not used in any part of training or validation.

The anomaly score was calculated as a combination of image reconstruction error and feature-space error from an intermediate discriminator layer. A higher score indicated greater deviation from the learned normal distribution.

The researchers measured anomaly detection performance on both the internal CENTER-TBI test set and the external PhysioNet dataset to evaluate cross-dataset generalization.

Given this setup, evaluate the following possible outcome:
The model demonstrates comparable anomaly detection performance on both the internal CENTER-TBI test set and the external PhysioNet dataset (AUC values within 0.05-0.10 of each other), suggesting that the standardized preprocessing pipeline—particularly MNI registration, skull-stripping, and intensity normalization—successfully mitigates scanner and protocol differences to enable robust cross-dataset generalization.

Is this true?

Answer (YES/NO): YES